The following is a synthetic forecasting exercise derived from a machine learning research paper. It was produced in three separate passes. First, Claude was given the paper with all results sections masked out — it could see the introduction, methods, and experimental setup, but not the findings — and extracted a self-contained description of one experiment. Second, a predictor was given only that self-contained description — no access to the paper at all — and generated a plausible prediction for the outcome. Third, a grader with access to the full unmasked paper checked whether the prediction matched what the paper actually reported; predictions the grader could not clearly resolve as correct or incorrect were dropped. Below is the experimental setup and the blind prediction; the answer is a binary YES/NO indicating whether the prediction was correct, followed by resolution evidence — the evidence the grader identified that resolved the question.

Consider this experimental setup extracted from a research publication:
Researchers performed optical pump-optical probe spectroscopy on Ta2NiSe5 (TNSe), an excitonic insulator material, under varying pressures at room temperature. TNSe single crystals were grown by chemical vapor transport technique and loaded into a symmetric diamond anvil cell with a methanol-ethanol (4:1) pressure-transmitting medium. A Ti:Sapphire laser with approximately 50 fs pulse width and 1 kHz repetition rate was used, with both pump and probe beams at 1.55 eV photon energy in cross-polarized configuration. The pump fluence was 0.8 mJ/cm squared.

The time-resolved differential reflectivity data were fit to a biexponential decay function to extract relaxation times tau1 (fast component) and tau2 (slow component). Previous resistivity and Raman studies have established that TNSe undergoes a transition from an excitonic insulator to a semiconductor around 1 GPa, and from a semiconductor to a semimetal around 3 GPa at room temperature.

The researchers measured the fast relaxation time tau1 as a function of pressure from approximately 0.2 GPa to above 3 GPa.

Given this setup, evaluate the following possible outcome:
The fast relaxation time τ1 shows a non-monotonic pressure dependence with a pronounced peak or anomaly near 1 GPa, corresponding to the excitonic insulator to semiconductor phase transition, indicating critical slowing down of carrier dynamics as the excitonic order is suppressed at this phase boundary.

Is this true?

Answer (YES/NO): NO